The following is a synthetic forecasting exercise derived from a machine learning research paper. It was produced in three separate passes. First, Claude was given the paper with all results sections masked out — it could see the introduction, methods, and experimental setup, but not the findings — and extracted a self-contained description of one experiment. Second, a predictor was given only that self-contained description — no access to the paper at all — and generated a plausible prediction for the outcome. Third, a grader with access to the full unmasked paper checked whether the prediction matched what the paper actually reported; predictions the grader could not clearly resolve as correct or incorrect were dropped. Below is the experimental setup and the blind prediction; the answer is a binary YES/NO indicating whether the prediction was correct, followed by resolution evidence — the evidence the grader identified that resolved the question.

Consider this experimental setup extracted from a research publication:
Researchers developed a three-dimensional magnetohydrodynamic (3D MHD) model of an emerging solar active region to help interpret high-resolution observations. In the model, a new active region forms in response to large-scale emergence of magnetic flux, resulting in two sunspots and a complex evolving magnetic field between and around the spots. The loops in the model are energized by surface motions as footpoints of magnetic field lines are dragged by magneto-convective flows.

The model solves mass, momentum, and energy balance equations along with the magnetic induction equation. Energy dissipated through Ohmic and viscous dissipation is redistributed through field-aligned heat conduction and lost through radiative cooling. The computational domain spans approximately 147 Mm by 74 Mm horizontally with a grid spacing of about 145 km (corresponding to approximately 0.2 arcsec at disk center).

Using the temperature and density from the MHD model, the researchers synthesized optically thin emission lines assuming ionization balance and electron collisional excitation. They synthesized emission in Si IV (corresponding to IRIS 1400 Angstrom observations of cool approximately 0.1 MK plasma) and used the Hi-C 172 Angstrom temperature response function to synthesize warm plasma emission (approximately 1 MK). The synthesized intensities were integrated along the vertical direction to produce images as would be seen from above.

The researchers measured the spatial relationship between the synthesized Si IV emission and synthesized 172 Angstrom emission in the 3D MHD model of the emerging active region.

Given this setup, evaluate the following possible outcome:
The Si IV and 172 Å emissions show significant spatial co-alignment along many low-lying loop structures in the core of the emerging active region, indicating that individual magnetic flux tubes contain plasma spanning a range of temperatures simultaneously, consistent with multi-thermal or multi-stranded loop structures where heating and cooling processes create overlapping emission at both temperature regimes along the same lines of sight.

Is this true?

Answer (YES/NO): NO